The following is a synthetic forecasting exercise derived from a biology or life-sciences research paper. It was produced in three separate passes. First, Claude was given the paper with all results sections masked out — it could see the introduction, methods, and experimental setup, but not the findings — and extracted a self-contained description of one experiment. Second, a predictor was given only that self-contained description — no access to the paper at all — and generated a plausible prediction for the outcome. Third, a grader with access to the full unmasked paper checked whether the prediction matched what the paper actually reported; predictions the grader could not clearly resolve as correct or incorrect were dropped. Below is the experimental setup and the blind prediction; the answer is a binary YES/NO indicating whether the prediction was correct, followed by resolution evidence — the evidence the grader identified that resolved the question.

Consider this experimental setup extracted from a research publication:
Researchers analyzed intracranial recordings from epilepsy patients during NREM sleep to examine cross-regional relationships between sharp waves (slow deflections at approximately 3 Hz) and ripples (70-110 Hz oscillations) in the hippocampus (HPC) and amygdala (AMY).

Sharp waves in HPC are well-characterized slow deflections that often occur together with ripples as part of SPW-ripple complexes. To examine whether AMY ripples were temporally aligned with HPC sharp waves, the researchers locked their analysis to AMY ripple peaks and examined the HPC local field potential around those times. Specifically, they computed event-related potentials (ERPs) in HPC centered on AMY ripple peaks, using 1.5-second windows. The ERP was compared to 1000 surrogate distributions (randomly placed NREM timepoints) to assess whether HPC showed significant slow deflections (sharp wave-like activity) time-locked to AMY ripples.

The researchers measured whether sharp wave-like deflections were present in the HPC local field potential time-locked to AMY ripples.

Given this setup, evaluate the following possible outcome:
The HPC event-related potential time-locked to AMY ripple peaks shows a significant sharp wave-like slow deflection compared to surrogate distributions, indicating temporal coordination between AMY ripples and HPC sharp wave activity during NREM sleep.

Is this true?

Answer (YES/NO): YES